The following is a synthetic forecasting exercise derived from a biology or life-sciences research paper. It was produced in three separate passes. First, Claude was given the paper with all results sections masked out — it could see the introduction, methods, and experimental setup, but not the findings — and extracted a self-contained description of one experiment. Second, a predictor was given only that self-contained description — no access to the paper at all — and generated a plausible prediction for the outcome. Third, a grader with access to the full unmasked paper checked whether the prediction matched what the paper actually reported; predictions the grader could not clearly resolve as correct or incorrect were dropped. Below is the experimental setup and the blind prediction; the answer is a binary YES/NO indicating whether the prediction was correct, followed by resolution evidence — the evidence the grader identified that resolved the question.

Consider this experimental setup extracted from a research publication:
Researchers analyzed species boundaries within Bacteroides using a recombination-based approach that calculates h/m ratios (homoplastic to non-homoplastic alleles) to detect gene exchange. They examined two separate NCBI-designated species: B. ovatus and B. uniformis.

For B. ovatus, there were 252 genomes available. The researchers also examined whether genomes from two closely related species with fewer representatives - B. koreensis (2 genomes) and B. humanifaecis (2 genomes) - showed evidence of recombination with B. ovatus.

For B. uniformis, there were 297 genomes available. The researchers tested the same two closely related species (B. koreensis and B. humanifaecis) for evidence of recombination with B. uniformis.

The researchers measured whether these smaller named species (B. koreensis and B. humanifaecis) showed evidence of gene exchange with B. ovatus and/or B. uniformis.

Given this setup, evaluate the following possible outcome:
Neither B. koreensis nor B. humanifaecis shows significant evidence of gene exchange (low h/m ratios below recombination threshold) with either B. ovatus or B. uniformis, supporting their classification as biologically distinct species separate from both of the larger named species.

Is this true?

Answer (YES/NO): NO